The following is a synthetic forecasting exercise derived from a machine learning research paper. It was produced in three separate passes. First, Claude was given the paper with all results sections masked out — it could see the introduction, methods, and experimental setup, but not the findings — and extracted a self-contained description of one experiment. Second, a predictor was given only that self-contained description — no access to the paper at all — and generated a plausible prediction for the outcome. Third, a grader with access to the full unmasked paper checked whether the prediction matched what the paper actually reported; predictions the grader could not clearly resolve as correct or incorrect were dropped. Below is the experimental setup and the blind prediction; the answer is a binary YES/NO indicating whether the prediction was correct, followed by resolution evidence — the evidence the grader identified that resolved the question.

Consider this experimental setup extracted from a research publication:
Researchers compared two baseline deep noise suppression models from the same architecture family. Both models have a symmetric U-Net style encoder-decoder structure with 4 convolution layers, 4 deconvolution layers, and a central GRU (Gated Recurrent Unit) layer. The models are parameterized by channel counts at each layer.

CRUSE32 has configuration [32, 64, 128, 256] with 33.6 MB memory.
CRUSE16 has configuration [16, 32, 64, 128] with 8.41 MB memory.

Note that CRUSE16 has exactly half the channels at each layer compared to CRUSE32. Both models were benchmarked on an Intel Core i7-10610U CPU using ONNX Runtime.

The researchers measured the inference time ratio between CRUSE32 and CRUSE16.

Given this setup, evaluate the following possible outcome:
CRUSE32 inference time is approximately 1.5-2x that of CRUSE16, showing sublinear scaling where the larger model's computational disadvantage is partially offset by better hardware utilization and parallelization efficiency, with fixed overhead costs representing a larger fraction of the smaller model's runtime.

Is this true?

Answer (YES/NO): NO